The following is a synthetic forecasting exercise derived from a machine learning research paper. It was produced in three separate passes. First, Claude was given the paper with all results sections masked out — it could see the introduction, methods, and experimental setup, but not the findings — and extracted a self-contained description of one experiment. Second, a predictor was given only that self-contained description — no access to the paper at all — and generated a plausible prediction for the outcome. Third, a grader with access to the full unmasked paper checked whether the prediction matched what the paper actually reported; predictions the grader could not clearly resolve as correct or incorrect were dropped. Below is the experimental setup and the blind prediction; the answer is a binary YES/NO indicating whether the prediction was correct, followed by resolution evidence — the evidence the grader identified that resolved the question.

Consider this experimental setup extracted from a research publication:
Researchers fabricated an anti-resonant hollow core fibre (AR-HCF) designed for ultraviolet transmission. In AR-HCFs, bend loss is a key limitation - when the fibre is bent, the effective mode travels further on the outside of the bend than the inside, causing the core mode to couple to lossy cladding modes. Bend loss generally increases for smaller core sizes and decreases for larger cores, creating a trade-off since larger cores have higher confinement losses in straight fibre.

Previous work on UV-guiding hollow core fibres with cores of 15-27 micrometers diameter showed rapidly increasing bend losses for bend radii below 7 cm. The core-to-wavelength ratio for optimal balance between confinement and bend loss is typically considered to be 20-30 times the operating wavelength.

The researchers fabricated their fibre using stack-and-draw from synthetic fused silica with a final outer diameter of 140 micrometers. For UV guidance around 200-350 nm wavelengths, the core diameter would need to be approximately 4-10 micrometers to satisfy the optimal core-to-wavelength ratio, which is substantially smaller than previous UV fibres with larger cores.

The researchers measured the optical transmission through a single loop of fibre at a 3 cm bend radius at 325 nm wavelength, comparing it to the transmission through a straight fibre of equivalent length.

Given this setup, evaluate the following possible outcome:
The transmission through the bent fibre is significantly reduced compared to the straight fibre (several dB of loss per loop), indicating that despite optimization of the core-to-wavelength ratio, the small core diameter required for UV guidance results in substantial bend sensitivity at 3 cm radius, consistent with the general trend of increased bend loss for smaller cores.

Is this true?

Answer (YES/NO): NO